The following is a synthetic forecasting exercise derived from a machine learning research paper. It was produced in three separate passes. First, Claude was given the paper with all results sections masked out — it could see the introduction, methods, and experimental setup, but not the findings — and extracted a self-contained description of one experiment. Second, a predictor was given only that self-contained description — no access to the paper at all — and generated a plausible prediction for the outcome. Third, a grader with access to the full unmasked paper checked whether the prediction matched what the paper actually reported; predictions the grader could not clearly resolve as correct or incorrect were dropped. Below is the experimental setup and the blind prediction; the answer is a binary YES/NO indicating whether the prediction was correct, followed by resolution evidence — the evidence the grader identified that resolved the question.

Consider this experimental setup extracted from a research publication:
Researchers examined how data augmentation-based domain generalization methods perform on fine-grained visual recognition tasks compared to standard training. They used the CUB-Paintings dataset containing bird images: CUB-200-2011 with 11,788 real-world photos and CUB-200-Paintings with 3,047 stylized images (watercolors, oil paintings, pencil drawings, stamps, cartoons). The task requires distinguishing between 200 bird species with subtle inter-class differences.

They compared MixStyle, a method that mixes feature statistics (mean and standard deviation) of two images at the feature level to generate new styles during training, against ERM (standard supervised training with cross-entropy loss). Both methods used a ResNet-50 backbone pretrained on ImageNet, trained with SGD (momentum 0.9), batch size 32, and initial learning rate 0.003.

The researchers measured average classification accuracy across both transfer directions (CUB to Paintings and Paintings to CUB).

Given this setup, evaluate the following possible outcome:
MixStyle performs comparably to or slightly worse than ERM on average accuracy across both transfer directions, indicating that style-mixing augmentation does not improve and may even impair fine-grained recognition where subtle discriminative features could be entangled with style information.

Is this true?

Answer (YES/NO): NO